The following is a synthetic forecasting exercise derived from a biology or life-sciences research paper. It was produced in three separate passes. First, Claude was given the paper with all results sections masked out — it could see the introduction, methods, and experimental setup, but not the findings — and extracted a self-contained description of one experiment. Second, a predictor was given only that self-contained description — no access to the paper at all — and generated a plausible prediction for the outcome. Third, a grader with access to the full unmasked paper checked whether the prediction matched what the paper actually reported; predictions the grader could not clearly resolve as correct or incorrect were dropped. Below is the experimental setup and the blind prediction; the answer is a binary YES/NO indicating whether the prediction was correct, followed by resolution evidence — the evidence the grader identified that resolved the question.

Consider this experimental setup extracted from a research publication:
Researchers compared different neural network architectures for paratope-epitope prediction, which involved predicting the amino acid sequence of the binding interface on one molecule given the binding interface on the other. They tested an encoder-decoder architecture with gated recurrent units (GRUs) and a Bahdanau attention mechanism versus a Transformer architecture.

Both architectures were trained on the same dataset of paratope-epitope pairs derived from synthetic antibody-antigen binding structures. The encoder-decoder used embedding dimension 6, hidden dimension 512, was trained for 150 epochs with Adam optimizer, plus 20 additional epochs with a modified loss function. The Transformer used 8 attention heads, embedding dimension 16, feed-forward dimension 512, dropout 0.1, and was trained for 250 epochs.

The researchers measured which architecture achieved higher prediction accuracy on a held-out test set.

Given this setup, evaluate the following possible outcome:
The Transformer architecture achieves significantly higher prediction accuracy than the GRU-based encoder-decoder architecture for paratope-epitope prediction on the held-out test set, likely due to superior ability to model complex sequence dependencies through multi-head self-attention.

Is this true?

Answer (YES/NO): NO